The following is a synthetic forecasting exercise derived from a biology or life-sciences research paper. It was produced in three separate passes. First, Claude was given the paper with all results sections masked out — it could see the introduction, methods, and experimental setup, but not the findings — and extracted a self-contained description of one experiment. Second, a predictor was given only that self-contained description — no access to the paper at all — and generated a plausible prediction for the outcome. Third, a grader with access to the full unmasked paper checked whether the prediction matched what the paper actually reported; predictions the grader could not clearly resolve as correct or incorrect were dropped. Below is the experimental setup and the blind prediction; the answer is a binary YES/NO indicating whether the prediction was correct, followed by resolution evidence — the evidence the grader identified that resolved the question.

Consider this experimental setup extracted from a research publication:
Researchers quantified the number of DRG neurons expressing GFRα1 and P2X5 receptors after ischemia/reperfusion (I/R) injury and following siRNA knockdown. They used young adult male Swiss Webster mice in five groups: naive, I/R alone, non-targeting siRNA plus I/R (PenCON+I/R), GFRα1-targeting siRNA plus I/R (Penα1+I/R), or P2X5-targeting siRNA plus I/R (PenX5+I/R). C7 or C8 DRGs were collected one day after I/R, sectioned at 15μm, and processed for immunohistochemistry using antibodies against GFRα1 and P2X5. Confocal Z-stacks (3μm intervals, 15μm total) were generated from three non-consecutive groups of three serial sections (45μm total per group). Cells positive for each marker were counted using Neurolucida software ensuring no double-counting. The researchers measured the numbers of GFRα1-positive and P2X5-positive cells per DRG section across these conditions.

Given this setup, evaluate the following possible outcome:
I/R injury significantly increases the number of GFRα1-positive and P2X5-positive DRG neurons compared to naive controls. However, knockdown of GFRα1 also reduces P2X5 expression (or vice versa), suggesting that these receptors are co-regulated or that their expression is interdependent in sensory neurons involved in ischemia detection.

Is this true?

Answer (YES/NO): YES